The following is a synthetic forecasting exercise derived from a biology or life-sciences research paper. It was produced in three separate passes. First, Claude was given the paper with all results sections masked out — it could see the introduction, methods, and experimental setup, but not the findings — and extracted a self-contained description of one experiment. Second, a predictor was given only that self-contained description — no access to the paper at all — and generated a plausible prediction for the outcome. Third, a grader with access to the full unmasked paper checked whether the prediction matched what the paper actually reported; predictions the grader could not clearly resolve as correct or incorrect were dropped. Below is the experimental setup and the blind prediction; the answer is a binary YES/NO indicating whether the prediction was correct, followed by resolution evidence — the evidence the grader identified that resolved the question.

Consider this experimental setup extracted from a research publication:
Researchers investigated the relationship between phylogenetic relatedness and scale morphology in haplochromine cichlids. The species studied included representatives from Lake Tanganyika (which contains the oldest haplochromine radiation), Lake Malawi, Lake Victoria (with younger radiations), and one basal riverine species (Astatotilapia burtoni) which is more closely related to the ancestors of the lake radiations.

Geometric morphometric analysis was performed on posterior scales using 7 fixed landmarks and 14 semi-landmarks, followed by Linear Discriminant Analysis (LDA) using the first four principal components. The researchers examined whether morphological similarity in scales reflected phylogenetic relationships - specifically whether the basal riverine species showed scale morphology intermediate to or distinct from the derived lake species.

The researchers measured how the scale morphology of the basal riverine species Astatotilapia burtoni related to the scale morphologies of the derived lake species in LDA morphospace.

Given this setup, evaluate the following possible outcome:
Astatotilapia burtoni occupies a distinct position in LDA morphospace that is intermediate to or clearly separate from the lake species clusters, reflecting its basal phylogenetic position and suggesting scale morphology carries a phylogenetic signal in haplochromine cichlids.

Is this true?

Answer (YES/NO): YES